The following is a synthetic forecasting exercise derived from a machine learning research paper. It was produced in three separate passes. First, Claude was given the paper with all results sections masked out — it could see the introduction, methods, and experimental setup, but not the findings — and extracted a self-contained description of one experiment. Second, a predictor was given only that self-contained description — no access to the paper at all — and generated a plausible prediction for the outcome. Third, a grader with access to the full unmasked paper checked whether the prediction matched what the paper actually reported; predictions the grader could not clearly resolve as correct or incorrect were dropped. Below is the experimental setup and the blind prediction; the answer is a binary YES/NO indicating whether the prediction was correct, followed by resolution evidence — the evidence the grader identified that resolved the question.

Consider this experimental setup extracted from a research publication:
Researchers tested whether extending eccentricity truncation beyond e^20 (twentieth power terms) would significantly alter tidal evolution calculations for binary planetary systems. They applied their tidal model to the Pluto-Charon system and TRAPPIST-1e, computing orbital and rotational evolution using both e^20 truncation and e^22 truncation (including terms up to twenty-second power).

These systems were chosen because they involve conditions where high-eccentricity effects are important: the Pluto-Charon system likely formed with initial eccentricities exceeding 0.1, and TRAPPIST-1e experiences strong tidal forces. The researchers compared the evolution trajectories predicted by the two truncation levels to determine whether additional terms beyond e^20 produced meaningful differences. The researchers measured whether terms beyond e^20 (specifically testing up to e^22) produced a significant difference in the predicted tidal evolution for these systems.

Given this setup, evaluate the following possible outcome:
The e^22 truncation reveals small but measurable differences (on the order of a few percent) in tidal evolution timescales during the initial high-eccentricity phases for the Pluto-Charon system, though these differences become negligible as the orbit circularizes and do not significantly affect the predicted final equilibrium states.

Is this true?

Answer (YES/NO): NO